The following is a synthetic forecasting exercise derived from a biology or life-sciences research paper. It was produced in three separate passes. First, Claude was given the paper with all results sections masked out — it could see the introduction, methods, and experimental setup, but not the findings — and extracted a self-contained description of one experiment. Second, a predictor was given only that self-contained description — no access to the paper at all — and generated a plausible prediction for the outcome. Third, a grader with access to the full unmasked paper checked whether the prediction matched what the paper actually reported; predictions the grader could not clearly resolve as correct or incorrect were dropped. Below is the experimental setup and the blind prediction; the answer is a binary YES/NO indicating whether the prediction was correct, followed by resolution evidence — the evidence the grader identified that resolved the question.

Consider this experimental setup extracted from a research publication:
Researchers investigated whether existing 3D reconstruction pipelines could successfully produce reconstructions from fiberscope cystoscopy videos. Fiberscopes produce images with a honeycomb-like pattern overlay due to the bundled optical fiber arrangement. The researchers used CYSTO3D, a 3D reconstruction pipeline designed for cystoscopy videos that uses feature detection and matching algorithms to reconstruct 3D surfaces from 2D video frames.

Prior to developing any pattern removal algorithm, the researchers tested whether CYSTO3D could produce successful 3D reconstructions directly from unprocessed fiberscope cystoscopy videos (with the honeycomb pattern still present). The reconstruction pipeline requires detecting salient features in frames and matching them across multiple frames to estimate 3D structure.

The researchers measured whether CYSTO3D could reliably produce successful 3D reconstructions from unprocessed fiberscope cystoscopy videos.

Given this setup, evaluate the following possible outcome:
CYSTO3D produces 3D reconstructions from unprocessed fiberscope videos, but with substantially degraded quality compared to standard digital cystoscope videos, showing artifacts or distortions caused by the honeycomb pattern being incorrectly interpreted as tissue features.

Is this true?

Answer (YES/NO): NO